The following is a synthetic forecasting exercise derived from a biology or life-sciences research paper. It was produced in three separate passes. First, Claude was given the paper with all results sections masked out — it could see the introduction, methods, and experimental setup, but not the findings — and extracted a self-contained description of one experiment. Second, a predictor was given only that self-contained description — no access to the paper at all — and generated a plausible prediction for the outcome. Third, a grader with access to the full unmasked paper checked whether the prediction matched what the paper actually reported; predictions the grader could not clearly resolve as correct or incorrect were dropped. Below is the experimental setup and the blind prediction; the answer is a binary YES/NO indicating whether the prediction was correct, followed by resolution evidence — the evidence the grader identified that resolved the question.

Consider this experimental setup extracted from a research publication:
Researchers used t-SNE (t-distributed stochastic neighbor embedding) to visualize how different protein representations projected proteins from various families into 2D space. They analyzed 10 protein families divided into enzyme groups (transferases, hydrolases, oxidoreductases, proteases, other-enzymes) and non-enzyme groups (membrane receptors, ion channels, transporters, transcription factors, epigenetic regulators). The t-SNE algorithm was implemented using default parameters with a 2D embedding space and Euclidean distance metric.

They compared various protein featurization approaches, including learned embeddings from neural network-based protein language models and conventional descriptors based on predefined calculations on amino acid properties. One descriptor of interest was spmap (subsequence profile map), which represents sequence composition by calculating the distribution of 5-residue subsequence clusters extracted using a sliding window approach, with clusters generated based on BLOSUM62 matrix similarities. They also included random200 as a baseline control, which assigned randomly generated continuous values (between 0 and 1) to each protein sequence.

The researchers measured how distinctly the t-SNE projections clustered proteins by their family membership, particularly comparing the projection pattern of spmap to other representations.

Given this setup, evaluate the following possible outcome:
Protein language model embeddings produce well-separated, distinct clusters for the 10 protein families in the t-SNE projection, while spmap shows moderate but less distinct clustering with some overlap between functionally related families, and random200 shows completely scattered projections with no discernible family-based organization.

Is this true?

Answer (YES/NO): NO